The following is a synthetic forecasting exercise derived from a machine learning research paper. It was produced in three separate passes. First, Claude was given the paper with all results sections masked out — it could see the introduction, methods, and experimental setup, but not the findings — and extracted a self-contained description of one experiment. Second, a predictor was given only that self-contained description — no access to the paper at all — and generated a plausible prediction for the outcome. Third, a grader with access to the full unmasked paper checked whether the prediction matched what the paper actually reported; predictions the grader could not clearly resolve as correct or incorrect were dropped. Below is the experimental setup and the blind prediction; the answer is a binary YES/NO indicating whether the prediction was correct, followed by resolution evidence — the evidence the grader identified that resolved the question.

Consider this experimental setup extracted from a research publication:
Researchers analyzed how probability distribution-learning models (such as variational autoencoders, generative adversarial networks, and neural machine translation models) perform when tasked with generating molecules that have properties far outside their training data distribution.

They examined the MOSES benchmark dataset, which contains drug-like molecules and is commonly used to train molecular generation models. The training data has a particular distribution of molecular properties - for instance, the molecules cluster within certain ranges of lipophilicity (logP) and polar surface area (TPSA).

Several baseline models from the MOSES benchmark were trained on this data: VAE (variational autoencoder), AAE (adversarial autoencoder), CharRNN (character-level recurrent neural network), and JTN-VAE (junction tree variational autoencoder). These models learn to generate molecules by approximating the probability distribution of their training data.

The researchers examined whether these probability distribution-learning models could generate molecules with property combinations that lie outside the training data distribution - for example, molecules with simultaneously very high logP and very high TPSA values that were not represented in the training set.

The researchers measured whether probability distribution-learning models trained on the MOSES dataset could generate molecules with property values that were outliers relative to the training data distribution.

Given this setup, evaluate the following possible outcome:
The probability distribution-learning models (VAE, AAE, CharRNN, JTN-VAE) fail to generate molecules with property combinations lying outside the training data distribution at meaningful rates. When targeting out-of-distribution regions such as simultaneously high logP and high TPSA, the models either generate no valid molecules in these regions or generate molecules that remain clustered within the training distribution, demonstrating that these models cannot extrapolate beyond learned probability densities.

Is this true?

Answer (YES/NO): YES